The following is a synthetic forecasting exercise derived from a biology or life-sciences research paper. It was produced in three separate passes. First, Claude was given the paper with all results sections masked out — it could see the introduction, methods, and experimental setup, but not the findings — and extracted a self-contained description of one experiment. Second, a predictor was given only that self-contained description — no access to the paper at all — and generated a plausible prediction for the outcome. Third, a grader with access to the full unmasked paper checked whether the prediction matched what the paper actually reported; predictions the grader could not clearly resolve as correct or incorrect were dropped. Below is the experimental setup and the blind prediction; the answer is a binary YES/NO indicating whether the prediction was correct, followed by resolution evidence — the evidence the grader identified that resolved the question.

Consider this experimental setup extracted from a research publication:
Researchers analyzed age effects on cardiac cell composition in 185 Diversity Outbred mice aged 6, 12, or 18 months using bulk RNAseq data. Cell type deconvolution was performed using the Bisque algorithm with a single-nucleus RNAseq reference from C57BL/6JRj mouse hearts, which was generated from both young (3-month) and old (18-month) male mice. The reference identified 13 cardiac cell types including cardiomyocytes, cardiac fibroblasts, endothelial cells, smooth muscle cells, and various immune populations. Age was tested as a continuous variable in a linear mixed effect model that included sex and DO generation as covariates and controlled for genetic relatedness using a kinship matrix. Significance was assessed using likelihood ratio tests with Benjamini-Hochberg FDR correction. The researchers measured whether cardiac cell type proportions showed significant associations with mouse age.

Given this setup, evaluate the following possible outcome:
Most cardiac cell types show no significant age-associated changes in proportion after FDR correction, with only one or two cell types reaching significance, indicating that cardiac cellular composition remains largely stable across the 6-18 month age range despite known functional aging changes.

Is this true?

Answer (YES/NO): YES